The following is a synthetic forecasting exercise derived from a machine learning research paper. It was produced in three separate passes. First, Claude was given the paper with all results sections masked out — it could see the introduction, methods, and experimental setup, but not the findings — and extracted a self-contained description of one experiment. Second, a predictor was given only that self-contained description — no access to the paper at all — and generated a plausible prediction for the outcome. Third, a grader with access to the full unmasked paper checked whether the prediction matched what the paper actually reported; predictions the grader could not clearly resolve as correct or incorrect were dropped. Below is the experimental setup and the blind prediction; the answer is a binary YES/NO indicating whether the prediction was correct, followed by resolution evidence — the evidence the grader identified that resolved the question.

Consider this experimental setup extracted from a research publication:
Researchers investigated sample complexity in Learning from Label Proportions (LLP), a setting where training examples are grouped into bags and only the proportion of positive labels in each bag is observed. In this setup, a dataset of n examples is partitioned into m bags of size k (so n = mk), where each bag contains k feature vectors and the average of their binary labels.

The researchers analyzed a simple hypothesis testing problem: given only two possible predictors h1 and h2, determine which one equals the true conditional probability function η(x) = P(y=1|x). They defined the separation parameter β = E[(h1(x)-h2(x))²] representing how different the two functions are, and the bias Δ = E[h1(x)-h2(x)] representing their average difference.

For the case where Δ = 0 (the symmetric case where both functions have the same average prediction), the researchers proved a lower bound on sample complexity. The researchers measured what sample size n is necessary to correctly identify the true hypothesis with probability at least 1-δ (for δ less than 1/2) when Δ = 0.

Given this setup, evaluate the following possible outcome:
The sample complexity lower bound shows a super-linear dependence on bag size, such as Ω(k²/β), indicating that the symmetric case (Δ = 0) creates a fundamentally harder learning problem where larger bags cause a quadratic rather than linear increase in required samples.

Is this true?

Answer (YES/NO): NO